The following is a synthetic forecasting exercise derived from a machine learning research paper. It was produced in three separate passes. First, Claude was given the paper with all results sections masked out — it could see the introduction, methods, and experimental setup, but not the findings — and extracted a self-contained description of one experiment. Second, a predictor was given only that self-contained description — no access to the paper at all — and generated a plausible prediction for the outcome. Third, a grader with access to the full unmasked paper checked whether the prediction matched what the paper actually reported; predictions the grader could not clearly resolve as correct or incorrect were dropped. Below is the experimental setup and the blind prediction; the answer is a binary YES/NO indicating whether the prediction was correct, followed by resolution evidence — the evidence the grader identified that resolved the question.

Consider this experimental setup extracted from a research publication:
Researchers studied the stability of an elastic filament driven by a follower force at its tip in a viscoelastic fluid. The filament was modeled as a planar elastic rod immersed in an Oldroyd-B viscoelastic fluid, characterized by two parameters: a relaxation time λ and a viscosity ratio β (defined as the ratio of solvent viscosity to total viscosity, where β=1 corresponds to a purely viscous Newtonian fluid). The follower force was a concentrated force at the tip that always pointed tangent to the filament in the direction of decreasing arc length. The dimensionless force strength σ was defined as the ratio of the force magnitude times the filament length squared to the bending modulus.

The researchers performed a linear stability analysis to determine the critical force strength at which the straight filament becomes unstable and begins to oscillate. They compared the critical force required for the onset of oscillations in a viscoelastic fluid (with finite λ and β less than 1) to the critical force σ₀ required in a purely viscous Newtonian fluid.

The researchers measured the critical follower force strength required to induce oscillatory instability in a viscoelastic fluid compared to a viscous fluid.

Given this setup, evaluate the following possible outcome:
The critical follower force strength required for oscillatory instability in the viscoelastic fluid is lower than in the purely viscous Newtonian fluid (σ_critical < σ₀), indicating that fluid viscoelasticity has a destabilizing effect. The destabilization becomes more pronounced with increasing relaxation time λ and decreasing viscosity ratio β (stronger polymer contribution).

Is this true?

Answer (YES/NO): NO